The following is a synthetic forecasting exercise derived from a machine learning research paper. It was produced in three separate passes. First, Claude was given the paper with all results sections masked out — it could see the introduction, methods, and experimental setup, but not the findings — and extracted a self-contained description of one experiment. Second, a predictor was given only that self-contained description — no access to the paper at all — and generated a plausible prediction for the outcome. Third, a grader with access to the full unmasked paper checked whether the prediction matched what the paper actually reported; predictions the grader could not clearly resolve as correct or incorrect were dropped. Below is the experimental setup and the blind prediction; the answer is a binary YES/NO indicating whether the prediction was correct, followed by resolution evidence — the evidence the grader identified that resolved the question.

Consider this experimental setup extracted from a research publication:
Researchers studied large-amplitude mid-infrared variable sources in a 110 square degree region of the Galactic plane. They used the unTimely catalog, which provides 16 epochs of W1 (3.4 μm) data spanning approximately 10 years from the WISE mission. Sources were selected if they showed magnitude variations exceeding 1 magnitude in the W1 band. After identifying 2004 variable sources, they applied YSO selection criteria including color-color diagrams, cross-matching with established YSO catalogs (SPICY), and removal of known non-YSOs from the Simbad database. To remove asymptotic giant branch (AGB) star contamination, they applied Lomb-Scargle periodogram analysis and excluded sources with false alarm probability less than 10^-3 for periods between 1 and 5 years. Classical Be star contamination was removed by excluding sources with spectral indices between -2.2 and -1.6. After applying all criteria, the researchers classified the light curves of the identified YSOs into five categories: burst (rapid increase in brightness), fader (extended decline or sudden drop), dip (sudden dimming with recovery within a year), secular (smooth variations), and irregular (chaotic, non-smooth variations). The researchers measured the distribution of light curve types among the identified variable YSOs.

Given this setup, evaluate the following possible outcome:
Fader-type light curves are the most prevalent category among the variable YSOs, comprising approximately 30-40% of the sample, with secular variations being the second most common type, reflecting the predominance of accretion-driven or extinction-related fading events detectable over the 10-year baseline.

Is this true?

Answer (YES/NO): NO